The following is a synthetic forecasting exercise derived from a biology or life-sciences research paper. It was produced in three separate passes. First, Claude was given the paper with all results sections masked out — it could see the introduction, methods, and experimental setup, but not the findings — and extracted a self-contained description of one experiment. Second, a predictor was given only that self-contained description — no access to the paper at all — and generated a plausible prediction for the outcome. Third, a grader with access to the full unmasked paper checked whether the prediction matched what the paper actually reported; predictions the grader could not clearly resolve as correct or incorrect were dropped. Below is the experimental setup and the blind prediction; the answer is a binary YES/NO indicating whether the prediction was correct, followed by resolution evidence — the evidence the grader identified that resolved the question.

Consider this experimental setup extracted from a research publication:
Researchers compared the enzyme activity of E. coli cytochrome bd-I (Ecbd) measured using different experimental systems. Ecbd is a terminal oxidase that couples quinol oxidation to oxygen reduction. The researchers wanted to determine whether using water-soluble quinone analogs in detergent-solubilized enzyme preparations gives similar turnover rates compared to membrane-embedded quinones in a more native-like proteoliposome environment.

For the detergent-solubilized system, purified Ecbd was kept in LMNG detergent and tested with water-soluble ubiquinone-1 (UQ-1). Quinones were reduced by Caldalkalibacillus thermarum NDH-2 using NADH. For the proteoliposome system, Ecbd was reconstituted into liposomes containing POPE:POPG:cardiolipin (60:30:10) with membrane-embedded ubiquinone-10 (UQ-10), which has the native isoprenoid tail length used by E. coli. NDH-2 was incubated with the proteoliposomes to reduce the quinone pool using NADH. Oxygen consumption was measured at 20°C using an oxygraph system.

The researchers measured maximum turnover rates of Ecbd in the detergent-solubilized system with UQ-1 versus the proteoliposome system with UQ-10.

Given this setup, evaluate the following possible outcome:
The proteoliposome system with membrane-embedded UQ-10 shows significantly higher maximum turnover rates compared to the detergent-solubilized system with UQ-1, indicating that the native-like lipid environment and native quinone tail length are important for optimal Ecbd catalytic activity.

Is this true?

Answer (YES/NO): NO